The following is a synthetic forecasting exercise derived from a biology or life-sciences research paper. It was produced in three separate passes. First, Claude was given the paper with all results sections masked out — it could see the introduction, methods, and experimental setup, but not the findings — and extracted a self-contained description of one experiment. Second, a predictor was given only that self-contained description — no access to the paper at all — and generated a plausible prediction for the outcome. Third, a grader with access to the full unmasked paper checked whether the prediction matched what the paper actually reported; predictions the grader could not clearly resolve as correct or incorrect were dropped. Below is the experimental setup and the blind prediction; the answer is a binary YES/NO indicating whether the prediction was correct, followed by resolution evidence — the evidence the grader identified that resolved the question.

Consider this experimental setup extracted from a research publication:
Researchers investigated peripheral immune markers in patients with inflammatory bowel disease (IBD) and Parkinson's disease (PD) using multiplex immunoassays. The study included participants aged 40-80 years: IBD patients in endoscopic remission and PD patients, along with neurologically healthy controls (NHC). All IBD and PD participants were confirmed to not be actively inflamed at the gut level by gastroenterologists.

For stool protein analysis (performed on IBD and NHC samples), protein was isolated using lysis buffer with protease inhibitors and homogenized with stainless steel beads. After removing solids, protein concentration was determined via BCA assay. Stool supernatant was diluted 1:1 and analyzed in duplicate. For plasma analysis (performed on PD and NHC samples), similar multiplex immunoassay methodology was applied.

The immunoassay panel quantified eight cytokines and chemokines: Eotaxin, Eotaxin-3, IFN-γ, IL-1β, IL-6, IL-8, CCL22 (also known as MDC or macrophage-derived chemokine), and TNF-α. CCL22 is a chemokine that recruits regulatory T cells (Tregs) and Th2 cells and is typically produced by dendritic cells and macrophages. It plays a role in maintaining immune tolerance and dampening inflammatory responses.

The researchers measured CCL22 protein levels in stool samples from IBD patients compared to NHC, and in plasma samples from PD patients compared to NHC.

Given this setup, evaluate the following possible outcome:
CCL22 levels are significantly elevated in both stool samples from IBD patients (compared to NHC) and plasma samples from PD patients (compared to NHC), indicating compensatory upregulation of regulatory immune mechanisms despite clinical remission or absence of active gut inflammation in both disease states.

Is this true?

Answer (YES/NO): NO